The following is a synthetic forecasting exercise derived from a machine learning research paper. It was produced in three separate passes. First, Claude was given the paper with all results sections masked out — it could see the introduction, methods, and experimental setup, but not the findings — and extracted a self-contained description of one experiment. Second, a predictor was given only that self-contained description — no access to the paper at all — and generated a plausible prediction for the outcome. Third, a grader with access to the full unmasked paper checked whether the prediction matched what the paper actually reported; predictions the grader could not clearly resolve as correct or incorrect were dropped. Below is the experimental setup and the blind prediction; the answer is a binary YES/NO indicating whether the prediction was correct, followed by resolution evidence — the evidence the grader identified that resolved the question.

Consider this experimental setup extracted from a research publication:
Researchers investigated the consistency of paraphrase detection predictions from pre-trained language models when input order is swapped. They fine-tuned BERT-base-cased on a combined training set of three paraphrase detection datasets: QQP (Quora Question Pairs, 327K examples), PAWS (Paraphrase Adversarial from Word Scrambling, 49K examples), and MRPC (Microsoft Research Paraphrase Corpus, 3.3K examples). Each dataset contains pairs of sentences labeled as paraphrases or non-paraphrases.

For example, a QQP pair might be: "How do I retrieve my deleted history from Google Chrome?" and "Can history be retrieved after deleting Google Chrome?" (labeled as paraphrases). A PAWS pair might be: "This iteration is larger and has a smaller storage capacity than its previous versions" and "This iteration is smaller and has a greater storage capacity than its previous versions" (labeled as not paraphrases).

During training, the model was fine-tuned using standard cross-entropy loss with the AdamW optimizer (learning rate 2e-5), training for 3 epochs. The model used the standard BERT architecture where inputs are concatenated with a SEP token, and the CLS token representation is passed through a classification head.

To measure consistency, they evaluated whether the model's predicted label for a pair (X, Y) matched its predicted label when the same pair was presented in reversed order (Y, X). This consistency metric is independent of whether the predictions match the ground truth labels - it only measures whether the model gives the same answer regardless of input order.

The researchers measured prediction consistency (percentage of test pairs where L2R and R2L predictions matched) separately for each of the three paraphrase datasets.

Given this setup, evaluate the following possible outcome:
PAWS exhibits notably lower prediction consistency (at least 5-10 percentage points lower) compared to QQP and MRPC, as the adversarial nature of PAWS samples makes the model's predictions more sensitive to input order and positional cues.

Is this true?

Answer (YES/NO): NO